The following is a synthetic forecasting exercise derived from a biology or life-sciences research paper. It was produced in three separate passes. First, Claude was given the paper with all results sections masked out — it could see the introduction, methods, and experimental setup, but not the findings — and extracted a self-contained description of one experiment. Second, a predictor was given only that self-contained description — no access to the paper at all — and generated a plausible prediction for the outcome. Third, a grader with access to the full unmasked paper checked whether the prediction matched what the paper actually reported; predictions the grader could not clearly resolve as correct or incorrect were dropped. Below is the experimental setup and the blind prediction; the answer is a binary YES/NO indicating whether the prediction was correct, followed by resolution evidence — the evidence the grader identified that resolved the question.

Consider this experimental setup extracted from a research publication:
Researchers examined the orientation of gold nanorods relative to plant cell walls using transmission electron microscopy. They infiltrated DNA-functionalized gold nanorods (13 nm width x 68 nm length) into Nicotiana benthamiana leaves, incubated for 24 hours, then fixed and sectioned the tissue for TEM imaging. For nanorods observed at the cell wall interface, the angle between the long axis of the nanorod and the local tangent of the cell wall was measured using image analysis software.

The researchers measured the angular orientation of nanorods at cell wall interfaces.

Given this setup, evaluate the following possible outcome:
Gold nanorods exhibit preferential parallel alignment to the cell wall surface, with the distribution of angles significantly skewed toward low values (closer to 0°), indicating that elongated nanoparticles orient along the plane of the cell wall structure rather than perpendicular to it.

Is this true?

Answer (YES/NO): YES